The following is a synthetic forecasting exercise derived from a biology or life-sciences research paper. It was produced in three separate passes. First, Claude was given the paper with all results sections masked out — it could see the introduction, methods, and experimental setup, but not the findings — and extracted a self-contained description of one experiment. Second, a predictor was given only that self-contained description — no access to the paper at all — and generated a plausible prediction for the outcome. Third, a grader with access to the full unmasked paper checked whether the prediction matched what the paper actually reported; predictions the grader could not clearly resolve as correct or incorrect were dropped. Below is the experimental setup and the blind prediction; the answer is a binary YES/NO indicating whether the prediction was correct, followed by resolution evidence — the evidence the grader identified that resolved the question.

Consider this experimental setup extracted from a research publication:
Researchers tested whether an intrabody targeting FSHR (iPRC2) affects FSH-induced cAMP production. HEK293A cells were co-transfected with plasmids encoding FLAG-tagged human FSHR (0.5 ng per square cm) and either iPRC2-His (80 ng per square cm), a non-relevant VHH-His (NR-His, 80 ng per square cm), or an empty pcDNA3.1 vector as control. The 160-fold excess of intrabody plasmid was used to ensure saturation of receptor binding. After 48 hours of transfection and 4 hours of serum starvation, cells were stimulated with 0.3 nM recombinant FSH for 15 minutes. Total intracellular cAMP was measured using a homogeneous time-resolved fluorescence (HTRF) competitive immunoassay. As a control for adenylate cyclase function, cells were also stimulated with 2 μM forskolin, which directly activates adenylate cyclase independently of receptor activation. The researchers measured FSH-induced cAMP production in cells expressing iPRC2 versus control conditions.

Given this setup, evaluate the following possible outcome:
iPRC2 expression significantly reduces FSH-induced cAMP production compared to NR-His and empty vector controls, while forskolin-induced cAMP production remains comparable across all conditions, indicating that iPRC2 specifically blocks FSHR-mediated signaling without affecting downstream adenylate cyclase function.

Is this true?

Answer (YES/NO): YES